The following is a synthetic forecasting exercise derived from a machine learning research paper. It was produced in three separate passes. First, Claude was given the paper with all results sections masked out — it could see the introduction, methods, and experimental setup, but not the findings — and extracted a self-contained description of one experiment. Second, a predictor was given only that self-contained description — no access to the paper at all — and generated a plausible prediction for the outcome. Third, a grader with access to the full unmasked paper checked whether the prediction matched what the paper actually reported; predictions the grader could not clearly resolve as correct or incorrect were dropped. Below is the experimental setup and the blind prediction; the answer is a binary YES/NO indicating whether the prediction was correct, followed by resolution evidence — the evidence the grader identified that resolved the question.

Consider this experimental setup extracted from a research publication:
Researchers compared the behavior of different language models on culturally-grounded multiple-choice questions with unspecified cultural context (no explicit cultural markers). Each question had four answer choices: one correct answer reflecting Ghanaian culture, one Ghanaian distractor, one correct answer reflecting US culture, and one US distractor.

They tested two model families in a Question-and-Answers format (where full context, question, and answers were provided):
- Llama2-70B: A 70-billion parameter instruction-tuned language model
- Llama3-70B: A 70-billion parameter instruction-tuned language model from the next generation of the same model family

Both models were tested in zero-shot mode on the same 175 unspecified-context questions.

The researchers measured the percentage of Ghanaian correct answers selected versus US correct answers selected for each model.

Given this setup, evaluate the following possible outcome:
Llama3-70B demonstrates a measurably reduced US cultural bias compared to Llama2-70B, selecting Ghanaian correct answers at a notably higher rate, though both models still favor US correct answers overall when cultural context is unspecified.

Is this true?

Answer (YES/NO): NO